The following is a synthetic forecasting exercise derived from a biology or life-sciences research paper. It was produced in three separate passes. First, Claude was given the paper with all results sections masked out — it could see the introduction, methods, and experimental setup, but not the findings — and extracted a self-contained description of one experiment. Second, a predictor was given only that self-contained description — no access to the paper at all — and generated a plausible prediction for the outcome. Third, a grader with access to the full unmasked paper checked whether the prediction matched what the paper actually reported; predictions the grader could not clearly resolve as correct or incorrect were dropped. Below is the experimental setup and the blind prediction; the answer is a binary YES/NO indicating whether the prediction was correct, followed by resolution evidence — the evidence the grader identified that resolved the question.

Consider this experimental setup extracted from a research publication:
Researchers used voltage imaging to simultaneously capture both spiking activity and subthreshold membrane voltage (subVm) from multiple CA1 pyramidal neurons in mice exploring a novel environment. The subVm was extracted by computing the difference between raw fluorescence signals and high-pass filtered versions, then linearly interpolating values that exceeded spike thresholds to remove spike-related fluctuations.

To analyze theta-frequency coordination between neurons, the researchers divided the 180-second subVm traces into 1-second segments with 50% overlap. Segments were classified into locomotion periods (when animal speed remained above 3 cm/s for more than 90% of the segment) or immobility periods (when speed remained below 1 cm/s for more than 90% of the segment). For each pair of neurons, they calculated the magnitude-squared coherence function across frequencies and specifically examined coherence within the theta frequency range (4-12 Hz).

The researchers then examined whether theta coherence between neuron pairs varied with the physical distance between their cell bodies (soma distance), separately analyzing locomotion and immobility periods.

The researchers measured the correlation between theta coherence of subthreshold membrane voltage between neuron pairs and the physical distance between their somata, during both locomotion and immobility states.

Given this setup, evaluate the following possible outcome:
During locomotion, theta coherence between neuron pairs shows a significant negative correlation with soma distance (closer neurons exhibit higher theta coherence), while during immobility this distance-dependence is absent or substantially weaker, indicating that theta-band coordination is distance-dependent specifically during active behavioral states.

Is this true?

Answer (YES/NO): NO